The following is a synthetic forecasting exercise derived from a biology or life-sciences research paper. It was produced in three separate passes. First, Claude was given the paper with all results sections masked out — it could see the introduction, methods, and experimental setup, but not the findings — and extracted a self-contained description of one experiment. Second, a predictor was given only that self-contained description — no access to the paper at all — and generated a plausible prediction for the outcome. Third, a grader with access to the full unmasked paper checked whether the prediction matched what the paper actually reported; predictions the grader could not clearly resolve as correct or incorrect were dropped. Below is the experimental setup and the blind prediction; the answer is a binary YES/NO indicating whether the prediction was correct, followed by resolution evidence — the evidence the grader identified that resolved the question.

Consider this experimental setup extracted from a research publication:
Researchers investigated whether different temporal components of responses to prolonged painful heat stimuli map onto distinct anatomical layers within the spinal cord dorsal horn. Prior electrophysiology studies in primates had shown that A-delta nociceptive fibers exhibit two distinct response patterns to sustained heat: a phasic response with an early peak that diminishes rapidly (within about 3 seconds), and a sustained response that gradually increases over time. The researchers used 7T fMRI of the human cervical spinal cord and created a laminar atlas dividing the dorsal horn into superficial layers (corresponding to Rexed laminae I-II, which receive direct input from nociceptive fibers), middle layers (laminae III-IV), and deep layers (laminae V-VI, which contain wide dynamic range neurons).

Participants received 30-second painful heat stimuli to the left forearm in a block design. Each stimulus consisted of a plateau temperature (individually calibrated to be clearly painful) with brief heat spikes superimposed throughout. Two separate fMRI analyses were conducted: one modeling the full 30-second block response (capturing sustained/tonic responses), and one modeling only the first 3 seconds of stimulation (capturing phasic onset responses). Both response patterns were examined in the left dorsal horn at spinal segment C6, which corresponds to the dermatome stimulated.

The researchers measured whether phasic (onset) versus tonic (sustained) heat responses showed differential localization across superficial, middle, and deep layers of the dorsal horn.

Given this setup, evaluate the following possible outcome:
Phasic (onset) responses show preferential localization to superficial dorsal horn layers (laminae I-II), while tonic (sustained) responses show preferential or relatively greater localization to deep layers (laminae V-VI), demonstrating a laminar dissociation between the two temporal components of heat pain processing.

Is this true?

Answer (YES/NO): YES